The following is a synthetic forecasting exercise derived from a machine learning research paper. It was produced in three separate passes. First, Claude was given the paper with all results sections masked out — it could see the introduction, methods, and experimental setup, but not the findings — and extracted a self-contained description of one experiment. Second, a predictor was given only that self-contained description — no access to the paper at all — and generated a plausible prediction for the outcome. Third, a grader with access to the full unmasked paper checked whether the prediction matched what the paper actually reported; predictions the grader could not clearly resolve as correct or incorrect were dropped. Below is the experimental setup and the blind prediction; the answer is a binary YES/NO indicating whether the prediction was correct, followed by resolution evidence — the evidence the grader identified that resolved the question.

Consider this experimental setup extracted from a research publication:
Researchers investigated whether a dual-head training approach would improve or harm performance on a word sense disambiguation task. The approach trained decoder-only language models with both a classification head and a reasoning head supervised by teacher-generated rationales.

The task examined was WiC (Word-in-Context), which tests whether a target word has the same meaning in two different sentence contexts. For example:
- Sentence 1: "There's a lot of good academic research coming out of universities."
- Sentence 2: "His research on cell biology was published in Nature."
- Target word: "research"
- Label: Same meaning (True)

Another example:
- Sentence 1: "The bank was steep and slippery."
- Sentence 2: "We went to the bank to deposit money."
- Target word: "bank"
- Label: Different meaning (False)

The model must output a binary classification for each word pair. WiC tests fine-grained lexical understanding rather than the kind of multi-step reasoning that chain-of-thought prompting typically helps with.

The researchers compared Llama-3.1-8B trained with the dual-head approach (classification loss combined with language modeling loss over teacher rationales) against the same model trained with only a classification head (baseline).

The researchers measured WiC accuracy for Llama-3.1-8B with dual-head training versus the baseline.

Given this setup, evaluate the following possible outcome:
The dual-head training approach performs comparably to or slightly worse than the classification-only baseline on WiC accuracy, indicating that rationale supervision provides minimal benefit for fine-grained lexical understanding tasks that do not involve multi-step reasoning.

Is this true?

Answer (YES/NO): YES